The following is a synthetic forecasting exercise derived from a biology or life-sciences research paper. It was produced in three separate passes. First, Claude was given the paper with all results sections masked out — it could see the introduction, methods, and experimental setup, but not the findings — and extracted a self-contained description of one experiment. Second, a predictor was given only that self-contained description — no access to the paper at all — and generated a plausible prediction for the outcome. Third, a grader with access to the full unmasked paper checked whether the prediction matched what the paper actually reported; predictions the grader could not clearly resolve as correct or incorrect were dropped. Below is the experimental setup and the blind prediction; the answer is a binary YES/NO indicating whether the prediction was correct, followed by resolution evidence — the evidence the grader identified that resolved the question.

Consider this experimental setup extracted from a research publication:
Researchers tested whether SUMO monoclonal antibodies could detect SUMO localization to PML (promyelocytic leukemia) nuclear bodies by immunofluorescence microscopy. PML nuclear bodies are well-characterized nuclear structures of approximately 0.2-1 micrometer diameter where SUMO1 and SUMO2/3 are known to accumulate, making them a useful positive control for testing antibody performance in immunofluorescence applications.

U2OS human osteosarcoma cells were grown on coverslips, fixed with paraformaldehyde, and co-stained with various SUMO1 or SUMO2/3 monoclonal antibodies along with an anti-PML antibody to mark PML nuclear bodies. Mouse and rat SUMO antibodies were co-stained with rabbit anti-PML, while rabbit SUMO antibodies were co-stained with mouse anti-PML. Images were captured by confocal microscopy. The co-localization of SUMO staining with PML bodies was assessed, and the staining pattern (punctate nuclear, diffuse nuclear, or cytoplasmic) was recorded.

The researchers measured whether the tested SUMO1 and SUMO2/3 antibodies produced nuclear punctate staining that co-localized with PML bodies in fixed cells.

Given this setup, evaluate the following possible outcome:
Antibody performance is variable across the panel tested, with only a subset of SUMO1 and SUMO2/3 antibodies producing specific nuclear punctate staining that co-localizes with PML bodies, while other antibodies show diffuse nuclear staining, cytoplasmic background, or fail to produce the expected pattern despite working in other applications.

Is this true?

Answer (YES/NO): YES